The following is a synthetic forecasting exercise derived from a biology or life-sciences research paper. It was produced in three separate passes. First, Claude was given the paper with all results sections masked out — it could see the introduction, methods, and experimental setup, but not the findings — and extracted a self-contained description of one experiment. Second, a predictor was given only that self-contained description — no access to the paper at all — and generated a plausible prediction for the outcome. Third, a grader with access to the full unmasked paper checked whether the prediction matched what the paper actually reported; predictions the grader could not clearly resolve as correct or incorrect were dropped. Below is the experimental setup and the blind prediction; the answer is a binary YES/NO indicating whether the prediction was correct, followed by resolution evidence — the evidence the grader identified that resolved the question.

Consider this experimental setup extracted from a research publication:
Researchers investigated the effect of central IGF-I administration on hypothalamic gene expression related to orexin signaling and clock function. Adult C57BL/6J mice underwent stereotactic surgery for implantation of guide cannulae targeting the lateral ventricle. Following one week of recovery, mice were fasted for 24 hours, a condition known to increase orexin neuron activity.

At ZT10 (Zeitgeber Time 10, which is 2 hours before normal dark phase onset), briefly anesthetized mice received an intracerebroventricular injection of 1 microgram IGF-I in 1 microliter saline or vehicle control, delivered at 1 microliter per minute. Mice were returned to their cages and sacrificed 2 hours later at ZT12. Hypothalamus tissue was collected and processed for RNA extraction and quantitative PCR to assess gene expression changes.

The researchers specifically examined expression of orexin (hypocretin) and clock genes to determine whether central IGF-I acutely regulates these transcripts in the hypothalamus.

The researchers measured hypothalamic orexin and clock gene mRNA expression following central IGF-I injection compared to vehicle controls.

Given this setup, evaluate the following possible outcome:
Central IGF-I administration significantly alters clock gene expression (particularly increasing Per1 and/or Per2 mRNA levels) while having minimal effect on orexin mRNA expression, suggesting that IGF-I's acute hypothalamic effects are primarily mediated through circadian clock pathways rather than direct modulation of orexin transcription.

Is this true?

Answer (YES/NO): NO